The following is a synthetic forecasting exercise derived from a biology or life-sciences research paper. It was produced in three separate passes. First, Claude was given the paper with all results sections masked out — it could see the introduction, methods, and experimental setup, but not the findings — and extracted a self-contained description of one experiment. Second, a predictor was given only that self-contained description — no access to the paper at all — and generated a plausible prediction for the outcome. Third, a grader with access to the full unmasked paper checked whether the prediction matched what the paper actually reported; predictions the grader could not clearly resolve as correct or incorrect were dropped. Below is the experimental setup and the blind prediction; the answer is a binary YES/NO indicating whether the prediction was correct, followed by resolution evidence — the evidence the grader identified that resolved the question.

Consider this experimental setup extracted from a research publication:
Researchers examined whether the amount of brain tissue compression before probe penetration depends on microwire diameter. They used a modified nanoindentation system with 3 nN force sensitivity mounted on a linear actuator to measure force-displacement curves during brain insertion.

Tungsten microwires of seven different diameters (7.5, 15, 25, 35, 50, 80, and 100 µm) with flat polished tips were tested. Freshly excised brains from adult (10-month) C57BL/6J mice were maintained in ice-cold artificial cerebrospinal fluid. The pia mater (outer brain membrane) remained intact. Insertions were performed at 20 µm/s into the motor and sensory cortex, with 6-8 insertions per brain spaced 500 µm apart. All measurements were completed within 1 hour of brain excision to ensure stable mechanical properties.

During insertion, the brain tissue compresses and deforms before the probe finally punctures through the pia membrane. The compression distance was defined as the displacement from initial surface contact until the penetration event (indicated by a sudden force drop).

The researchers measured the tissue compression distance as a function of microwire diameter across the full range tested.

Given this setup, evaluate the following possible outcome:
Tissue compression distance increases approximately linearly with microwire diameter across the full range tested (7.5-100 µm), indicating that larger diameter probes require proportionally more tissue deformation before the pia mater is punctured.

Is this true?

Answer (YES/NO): YES